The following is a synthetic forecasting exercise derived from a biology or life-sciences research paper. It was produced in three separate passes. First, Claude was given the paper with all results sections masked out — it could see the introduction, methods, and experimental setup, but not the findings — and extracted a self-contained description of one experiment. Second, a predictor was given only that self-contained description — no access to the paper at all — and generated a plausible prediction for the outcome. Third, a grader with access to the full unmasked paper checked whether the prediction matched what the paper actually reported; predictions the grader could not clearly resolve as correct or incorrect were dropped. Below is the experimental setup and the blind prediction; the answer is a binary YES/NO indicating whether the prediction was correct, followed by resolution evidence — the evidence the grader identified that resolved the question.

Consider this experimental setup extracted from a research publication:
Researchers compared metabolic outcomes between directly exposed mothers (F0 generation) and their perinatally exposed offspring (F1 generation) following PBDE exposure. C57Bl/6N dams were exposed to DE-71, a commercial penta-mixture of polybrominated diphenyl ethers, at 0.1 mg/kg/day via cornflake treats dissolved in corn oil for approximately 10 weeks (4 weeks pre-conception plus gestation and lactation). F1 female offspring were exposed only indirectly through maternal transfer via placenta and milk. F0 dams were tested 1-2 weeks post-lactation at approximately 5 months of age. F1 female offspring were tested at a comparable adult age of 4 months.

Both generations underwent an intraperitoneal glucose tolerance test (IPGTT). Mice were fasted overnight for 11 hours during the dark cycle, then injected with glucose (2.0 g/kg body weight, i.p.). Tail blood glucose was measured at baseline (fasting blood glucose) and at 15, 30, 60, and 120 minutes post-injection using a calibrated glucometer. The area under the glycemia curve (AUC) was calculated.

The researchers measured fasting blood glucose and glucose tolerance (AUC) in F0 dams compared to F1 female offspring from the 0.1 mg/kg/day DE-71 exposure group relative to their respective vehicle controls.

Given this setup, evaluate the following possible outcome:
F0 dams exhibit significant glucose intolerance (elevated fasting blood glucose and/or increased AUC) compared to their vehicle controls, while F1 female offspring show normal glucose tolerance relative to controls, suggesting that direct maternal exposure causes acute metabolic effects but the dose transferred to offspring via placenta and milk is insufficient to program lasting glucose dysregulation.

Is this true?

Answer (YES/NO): NO